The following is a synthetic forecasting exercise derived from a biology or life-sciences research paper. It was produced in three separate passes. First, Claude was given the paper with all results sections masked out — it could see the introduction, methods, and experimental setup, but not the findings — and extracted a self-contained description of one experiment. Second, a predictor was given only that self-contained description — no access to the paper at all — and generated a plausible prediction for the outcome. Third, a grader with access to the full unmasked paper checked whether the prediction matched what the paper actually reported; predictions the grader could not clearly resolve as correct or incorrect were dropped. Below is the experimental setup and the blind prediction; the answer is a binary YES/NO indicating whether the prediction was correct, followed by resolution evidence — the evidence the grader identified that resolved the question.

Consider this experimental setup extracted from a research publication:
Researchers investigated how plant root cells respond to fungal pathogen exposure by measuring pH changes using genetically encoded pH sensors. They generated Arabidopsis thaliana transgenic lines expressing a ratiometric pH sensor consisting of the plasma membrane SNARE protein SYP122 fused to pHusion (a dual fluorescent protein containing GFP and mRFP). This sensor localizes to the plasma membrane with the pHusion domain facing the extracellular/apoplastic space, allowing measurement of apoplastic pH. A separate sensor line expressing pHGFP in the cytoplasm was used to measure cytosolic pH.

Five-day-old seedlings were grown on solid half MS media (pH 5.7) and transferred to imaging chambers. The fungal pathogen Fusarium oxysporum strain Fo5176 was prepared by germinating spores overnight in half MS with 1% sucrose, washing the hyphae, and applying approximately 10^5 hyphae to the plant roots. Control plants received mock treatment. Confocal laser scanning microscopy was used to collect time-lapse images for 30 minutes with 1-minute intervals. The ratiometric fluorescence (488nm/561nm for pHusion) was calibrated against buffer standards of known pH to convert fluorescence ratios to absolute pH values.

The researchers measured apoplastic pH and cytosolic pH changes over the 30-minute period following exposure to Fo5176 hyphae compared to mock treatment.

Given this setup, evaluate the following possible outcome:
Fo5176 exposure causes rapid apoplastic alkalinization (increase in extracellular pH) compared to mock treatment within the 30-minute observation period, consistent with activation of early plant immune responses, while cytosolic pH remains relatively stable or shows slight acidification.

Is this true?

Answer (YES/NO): NO